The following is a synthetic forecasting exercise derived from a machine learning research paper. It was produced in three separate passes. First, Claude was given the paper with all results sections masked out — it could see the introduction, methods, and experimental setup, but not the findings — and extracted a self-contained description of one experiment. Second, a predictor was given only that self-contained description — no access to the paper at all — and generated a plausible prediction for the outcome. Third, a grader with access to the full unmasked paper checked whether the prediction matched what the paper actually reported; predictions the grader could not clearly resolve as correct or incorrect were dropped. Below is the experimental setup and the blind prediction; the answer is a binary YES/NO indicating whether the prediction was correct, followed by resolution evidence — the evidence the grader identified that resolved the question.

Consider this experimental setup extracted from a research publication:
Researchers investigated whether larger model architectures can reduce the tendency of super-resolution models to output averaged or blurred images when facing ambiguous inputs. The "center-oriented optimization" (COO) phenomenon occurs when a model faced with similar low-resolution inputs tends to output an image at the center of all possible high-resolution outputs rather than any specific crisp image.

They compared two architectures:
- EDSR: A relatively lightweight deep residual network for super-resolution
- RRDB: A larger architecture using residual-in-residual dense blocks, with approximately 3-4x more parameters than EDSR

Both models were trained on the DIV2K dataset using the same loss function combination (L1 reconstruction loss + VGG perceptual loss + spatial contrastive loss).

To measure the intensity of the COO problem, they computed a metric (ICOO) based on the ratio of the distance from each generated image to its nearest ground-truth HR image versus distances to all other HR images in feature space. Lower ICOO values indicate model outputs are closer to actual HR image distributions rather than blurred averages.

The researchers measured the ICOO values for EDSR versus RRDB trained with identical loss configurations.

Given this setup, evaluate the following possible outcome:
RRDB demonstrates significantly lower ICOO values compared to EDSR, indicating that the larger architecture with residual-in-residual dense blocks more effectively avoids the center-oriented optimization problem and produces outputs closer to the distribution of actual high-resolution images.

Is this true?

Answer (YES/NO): NO